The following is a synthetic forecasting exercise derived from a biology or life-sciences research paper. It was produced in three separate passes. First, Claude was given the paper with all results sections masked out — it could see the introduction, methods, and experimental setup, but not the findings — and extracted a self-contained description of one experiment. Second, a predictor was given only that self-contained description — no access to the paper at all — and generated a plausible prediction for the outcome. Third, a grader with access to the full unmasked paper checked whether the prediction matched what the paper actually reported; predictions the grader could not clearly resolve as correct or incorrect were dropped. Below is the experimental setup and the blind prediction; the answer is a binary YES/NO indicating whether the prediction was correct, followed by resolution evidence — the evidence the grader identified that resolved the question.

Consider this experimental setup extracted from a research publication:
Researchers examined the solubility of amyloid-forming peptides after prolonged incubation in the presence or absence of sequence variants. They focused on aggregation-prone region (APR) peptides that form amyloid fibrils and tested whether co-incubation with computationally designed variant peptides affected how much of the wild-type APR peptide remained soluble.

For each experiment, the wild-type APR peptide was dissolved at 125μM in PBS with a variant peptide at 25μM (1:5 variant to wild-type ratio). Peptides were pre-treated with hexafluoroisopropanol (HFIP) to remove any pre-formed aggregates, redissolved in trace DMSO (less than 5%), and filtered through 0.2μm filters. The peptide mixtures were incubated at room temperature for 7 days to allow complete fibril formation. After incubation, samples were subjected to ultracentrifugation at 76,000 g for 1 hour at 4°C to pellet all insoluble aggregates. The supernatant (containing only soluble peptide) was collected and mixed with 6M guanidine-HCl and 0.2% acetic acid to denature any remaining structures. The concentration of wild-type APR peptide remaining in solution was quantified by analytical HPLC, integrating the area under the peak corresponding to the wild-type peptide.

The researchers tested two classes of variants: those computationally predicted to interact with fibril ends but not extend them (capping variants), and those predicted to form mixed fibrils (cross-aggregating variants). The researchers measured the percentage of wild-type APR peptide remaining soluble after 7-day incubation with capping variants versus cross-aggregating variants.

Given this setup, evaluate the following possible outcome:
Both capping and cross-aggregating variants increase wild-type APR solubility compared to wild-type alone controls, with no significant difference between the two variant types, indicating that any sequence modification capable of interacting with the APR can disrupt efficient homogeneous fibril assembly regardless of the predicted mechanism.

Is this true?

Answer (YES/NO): NO